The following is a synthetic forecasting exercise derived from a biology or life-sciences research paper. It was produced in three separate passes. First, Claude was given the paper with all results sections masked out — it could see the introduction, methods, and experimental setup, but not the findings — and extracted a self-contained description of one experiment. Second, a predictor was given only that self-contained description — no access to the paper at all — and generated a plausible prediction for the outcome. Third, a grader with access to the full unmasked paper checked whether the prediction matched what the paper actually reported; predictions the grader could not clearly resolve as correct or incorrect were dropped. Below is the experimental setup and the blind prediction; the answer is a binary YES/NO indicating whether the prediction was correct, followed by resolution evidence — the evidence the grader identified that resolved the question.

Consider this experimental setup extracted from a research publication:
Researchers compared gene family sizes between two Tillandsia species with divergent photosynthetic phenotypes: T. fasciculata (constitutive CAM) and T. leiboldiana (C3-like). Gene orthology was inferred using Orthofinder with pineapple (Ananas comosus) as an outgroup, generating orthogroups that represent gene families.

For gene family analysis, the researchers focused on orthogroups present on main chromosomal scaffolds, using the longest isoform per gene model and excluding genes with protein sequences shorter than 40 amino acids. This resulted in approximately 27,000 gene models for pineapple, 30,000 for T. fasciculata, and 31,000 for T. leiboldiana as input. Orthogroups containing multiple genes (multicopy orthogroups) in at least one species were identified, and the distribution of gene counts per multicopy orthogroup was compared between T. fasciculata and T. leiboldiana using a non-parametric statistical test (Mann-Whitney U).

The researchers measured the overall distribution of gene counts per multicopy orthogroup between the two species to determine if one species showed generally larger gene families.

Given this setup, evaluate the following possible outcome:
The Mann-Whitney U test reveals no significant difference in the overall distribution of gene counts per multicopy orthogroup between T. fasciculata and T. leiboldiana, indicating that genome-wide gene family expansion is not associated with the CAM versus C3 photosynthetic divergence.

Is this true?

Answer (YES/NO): NO